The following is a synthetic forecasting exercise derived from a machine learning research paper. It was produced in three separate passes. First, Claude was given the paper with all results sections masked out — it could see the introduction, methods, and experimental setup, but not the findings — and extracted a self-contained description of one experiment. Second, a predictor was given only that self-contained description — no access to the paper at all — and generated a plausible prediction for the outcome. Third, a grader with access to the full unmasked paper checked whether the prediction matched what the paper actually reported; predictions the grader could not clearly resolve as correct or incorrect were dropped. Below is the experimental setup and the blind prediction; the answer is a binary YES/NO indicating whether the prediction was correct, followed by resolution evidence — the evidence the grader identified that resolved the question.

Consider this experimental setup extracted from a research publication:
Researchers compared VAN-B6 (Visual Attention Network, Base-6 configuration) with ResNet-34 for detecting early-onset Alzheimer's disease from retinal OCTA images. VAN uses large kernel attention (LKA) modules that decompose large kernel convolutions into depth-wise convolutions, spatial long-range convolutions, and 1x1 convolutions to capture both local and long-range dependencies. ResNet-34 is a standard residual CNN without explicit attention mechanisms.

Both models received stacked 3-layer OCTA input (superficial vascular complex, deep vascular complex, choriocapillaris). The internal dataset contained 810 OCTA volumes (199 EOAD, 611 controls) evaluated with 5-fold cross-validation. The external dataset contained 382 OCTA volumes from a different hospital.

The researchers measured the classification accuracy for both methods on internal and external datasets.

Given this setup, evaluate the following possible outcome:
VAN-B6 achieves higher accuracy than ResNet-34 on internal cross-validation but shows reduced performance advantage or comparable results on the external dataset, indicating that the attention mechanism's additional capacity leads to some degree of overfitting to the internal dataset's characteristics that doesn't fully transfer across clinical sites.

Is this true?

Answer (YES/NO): NO